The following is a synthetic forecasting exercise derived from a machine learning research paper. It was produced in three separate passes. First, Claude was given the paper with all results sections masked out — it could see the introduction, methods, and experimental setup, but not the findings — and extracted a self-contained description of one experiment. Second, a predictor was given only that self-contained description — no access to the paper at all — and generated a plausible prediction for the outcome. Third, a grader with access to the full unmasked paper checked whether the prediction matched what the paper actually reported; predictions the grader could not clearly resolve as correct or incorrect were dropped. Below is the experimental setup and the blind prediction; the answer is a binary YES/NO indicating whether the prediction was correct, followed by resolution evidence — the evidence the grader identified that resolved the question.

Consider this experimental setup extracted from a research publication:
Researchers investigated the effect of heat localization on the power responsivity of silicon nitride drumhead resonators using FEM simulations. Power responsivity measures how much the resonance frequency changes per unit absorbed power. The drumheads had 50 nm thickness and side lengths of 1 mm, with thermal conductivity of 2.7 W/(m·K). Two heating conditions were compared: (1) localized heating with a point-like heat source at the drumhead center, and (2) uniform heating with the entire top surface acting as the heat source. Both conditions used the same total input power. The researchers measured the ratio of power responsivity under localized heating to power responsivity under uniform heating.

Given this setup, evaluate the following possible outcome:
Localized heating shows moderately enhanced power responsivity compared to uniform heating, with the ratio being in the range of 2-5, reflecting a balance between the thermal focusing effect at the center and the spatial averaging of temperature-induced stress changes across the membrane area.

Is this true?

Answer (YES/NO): YES